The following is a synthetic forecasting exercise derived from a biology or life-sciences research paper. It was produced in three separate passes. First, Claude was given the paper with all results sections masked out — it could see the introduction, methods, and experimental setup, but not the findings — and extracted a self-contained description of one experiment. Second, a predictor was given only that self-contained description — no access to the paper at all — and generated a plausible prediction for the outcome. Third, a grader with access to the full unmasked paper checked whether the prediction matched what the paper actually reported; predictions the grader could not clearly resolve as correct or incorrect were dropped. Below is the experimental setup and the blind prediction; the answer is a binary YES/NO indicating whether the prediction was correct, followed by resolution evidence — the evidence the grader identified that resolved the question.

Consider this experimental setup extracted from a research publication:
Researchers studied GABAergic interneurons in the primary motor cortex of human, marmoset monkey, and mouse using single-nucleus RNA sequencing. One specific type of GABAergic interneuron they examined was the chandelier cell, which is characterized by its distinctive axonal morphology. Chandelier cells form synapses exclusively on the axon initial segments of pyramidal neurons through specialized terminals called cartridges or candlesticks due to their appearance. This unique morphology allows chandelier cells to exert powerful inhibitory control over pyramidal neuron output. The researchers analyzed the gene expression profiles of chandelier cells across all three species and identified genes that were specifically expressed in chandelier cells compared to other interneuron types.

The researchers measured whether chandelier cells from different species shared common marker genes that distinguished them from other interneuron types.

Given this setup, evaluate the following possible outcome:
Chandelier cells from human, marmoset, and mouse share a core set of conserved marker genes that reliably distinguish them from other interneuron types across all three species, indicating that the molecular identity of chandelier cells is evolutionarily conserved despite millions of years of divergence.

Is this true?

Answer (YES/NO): YES